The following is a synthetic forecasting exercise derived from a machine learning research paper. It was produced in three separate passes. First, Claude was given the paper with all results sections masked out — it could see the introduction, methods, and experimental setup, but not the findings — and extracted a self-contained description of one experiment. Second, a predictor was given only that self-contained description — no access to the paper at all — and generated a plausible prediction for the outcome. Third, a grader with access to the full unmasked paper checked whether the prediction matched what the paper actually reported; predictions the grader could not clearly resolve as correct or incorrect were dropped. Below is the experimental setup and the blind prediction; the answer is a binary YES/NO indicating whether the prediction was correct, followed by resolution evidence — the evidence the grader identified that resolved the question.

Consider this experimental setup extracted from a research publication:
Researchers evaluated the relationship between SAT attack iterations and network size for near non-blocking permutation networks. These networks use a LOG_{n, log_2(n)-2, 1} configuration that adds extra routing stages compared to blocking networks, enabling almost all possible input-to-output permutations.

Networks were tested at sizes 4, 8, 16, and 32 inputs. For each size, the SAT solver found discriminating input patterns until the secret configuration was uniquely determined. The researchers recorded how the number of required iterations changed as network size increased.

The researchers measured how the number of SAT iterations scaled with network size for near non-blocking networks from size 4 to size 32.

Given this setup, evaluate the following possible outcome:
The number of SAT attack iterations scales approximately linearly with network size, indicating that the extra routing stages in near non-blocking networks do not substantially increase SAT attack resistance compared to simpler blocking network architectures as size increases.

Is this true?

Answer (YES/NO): NO